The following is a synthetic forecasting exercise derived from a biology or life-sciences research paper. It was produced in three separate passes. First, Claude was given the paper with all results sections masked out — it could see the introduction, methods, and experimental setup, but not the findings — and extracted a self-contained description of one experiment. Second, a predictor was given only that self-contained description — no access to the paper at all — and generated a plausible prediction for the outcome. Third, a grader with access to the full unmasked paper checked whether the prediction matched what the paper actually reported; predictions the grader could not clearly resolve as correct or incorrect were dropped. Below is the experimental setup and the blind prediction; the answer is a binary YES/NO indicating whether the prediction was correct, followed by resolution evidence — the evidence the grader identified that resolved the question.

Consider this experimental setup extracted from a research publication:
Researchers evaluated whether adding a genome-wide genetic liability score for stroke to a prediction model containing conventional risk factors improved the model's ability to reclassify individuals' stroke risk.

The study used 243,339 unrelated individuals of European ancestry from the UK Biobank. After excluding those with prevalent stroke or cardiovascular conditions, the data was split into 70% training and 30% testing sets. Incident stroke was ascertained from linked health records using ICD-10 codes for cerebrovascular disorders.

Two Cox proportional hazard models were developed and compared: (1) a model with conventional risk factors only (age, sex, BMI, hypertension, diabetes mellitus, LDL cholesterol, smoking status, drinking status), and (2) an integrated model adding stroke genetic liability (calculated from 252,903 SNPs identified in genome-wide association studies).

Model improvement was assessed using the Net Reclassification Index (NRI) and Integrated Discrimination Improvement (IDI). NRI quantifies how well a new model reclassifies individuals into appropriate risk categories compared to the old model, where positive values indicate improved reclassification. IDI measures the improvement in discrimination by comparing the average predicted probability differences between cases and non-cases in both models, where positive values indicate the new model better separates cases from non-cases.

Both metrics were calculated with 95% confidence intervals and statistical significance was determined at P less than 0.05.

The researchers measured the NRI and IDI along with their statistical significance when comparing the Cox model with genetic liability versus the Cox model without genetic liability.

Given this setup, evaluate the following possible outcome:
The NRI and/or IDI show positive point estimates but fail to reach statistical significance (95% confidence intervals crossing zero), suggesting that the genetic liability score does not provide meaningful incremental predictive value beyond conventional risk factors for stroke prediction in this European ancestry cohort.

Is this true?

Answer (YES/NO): NO